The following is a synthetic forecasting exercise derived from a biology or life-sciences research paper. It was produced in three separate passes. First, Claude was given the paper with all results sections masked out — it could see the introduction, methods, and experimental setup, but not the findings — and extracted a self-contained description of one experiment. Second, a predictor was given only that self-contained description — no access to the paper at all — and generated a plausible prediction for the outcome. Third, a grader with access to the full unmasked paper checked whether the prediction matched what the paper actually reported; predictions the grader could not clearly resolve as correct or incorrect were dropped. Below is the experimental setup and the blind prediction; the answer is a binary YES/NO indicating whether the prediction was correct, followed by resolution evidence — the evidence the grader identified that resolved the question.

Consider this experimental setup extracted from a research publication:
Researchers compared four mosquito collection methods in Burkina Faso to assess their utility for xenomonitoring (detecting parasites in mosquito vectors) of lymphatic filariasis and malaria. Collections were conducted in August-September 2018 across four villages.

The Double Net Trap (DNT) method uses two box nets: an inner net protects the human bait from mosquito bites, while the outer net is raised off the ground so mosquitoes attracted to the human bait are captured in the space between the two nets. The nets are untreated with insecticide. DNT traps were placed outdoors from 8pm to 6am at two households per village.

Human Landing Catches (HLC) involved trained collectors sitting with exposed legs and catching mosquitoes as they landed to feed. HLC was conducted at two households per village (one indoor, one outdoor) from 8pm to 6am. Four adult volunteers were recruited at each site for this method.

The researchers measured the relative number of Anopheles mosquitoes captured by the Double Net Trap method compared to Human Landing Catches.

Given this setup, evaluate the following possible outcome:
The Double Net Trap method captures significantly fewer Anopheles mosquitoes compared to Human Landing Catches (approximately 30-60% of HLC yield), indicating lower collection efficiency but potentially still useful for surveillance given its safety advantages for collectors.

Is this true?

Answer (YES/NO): NO